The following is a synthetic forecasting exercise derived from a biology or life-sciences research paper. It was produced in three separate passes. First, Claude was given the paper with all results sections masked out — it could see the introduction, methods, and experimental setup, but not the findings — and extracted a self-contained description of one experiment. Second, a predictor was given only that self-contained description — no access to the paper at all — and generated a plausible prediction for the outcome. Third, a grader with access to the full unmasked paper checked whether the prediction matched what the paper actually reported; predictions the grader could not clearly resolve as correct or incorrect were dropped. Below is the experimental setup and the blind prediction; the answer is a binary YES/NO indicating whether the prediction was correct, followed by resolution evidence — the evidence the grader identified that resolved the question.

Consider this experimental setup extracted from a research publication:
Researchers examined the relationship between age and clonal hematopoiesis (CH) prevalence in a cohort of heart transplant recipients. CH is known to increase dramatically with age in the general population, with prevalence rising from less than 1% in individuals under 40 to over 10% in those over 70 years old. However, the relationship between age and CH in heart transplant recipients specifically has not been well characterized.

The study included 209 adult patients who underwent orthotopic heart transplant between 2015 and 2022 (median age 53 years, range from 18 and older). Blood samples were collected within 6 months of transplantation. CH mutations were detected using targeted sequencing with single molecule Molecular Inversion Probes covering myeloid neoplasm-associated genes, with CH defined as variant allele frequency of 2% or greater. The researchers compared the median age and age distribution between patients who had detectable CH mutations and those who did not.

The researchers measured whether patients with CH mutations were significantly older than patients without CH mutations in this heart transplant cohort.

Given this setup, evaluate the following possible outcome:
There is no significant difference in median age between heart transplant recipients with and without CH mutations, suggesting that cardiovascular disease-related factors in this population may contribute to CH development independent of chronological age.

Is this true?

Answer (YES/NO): YES